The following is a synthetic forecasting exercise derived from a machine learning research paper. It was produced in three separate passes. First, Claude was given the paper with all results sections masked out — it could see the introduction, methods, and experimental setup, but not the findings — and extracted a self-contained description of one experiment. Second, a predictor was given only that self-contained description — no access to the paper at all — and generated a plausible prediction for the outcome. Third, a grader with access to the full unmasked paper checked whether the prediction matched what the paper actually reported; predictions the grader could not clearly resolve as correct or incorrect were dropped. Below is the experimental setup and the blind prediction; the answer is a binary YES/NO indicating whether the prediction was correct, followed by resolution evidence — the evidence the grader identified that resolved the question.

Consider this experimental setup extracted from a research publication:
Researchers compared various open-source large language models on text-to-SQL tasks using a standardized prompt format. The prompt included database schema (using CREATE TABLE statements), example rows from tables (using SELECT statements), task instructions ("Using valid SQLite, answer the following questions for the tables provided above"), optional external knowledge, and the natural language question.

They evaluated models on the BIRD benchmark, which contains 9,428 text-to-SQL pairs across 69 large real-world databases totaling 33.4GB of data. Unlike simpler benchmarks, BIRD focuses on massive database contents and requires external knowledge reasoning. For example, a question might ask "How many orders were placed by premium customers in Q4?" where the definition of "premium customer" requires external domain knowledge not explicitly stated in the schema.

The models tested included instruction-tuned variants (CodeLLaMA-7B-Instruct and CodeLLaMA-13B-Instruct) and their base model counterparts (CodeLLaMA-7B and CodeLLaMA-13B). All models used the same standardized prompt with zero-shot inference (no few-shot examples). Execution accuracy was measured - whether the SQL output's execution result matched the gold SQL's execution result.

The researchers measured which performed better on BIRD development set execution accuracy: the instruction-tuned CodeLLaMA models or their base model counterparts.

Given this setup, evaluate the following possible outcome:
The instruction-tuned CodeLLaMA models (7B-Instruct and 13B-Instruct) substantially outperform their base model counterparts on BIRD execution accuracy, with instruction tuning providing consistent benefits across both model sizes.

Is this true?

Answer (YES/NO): NO